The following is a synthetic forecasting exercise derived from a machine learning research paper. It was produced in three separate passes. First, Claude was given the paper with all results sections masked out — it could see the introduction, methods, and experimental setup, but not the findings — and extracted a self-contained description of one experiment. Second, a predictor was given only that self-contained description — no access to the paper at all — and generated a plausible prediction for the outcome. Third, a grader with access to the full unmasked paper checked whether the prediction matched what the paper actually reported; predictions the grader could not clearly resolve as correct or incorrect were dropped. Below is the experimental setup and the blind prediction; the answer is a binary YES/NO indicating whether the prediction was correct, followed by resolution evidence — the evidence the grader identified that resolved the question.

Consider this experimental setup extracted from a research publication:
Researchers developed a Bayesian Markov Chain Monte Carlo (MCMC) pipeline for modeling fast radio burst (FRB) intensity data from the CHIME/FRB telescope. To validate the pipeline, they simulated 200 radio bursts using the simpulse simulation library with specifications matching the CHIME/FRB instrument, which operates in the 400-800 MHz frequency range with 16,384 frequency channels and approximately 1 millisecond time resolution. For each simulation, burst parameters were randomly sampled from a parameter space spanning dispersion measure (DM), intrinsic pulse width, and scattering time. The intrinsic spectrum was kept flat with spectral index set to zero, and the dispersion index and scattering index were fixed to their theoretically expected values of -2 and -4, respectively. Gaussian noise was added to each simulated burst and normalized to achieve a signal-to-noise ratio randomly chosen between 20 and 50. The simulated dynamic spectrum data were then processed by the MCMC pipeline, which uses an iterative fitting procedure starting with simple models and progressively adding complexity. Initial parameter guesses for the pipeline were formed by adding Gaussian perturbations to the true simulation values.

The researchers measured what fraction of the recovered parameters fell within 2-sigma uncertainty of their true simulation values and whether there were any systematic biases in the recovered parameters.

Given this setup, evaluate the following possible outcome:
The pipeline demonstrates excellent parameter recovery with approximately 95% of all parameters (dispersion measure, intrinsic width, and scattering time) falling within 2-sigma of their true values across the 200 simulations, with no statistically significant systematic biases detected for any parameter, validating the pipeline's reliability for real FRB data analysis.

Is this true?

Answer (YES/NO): YES